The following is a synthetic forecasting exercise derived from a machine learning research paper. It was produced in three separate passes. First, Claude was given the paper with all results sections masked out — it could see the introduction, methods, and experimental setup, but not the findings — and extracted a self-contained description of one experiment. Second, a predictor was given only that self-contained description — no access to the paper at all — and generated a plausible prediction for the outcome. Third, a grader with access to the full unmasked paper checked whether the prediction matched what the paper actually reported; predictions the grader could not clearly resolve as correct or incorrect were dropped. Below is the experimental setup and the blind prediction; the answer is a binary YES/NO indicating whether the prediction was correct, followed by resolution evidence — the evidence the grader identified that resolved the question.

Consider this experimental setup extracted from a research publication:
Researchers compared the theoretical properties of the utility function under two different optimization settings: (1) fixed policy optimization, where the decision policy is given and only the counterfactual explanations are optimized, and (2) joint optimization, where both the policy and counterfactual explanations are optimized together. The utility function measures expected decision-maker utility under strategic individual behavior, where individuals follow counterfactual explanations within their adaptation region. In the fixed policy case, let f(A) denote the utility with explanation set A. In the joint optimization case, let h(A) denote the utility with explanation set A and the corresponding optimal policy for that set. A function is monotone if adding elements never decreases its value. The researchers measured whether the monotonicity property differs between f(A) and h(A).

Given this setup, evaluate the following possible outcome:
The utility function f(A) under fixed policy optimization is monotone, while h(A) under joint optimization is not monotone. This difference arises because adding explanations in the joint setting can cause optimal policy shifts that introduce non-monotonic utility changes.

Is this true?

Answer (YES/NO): YES